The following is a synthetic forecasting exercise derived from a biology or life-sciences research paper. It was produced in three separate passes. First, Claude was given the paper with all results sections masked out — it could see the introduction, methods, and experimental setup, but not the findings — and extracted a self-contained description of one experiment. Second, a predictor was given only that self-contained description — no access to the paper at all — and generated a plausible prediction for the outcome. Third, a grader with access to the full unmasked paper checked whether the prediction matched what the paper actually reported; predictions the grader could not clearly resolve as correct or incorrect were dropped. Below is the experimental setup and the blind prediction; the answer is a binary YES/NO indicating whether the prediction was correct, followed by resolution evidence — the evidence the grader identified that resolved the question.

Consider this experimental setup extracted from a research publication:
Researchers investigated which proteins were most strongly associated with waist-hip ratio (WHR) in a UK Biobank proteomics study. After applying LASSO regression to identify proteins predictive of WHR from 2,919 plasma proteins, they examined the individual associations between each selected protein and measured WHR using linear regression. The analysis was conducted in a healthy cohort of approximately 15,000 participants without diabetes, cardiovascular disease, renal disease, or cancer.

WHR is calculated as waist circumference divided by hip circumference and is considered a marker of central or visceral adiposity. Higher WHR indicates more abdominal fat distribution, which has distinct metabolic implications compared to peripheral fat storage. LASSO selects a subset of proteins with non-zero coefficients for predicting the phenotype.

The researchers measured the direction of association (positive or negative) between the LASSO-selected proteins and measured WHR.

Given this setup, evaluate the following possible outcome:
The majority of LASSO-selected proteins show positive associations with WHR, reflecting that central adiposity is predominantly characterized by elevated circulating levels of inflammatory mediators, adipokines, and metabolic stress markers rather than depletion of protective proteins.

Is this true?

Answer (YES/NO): NO